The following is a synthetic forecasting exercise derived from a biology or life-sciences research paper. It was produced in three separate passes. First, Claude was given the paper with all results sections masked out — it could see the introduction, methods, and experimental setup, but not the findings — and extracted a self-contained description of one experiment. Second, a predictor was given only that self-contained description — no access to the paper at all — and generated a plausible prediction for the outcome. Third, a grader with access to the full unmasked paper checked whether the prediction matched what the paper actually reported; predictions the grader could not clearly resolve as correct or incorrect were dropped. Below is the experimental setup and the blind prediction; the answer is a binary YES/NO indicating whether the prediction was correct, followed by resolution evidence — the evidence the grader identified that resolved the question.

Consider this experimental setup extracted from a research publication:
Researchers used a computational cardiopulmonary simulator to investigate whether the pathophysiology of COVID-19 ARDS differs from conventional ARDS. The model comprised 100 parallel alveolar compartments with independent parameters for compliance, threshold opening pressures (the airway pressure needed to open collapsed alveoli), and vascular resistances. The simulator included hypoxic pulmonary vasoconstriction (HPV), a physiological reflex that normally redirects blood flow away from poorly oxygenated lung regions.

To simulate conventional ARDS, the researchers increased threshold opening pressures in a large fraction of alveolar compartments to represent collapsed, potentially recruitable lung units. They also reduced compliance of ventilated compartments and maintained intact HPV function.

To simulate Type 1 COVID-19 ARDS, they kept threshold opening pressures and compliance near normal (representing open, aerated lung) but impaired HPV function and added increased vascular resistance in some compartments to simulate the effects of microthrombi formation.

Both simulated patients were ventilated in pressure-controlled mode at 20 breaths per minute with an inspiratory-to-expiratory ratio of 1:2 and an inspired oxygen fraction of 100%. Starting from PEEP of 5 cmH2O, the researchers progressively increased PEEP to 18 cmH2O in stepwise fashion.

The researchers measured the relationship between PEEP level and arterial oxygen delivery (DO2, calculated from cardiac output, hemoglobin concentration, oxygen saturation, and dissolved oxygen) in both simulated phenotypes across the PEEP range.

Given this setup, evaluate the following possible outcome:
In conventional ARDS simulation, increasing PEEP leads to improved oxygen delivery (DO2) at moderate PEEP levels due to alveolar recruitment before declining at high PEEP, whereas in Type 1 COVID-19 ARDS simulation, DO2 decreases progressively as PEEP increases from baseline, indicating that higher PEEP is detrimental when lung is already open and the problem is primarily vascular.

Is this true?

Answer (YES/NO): NO